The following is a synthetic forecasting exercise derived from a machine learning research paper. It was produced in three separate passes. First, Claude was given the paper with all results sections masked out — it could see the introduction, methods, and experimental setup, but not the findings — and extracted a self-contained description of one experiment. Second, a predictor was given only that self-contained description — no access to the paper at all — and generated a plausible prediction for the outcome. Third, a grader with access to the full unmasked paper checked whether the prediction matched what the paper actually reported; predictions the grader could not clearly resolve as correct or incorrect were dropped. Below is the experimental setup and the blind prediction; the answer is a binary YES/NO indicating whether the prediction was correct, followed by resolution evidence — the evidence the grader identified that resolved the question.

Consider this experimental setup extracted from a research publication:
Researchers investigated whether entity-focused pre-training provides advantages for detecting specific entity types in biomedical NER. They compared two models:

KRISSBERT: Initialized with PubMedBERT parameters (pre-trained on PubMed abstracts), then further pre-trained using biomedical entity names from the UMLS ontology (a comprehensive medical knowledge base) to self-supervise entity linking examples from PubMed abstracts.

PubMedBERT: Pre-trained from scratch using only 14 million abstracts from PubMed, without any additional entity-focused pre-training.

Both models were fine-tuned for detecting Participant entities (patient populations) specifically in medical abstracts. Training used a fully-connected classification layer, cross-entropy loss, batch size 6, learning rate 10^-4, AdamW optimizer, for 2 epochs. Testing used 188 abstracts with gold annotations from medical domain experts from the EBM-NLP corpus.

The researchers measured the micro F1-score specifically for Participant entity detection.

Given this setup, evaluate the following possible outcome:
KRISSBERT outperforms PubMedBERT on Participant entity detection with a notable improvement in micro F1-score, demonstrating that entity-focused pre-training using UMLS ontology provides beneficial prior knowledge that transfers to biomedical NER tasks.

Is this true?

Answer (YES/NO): NO